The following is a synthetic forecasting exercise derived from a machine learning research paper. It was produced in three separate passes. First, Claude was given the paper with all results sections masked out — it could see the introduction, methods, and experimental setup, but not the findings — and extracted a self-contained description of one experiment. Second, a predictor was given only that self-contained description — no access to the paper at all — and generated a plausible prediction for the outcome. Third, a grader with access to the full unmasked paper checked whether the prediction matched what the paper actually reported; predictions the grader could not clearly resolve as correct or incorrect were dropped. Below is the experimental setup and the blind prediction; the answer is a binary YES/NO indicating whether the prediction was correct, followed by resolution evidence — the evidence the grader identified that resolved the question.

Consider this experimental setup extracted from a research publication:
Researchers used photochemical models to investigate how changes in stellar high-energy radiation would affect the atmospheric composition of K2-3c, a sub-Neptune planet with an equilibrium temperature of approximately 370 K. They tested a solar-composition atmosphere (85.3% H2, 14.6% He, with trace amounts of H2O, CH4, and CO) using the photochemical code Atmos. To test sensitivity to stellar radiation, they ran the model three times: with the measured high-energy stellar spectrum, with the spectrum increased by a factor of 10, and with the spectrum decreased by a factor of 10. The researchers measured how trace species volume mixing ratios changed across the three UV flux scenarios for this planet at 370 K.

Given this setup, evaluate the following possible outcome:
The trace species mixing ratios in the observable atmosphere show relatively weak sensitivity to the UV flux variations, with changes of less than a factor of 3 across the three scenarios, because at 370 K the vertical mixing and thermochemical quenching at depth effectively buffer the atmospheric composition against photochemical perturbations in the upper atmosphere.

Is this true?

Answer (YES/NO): NO